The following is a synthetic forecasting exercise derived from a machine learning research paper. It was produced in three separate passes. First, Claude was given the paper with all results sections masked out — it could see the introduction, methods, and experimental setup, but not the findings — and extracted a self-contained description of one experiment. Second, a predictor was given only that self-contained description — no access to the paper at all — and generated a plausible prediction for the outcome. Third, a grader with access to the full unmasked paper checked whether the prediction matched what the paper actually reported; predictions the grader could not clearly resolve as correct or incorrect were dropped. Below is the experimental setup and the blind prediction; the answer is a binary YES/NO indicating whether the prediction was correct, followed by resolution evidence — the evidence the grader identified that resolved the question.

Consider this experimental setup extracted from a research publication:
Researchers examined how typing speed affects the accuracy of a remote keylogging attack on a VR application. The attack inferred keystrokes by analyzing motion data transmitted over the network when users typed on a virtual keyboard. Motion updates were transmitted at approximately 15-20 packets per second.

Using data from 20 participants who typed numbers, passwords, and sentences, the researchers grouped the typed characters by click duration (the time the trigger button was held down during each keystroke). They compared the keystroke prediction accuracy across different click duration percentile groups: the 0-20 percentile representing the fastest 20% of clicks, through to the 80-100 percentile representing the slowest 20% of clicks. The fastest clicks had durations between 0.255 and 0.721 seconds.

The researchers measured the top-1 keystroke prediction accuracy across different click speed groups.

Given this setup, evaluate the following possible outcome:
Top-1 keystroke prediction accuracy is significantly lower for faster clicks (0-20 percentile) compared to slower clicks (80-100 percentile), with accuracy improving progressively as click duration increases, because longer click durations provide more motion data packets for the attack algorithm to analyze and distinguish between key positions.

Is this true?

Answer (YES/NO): NO